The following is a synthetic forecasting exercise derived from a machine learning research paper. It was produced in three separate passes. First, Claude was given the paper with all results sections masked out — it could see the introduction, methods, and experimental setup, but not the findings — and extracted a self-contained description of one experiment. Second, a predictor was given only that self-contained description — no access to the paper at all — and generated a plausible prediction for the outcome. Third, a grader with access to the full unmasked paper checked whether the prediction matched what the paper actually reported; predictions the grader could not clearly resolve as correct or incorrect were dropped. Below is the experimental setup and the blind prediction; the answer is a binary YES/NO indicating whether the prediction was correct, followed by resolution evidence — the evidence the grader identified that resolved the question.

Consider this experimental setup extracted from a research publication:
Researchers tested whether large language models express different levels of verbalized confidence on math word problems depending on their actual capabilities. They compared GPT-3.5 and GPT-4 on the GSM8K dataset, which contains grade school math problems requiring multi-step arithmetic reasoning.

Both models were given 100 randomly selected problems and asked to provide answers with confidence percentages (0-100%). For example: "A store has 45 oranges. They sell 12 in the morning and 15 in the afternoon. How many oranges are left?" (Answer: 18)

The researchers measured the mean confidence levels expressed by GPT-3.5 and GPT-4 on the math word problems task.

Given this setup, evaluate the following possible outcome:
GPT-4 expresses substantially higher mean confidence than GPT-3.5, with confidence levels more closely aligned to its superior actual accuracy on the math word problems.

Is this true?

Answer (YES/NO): NO